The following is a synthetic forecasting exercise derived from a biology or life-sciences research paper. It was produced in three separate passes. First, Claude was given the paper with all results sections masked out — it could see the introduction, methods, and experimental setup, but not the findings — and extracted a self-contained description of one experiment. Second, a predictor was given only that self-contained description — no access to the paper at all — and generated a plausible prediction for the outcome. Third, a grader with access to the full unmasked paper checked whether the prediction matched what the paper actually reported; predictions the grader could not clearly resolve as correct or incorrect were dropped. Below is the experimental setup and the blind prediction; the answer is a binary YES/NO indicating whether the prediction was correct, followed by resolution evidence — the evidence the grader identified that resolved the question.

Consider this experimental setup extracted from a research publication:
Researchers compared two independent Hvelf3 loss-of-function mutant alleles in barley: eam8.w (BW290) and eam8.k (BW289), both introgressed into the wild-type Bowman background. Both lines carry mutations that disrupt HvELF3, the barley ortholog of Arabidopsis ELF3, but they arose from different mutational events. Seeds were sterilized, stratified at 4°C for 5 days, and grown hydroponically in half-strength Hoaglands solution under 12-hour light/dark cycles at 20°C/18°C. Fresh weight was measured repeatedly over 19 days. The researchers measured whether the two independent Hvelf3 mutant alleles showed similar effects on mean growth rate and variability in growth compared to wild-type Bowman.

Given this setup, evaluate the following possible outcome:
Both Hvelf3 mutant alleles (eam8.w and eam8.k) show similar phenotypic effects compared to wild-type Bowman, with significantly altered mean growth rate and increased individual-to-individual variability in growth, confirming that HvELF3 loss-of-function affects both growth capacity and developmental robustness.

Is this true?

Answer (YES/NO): NO